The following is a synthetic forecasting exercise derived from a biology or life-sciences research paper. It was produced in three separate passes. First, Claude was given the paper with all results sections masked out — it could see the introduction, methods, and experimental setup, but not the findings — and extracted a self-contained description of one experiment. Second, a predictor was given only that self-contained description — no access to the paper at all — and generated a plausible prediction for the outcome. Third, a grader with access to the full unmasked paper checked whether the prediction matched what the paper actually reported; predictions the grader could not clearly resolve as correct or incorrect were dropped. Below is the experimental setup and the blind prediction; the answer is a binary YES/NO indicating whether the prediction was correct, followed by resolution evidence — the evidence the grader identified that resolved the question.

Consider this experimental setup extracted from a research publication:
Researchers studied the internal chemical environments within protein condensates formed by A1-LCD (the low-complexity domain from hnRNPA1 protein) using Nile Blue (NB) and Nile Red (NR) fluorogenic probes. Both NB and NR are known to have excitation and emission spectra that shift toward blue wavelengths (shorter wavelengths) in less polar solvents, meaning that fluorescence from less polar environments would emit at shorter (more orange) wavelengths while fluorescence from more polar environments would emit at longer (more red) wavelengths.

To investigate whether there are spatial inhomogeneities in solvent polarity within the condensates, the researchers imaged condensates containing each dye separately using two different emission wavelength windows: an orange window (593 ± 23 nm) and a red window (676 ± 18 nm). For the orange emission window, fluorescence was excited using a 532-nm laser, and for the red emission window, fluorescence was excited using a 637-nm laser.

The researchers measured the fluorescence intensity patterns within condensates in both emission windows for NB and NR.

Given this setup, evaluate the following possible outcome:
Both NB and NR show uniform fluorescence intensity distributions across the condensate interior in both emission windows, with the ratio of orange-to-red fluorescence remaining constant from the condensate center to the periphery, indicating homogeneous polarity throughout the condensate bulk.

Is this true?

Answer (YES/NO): NO